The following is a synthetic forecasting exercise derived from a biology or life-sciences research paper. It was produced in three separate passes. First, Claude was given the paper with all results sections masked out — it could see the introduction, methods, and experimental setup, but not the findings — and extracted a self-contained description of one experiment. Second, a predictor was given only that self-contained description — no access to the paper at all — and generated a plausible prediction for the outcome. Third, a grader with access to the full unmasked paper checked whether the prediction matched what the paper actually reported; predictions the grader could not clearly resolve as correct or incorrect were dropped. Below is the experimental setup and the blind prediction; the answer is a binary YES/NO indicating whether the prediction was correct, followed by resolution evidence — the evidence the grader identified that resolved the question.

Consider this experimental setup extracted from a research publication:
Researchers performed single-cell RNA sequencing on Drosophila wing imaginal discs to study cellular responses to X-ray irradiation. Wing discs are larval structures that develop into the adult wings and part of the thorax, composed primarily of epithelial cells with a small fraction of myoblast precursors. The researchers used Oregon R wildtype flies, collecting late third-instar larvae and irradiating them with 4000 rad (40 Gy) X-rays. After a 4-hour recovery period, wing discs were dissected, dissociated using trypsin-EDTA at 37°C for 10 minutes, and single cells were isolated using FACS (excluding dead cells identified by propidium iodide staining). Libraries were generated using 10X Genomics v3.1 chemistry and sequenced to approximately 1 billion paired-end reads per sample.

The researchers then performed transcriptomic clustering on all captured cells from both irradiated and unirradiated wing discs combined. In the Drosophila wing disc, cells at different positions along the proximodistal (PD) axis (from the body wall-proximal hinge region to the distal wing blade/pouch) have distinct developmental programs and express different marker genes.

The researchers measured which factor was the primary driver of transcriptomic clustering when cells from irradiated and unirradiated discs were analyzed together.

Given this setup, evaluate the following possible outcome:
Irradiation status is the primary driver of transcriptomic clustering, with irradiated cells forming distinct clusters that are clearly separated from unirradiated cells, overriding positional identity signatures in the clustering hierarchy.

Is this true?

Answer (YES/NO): NO